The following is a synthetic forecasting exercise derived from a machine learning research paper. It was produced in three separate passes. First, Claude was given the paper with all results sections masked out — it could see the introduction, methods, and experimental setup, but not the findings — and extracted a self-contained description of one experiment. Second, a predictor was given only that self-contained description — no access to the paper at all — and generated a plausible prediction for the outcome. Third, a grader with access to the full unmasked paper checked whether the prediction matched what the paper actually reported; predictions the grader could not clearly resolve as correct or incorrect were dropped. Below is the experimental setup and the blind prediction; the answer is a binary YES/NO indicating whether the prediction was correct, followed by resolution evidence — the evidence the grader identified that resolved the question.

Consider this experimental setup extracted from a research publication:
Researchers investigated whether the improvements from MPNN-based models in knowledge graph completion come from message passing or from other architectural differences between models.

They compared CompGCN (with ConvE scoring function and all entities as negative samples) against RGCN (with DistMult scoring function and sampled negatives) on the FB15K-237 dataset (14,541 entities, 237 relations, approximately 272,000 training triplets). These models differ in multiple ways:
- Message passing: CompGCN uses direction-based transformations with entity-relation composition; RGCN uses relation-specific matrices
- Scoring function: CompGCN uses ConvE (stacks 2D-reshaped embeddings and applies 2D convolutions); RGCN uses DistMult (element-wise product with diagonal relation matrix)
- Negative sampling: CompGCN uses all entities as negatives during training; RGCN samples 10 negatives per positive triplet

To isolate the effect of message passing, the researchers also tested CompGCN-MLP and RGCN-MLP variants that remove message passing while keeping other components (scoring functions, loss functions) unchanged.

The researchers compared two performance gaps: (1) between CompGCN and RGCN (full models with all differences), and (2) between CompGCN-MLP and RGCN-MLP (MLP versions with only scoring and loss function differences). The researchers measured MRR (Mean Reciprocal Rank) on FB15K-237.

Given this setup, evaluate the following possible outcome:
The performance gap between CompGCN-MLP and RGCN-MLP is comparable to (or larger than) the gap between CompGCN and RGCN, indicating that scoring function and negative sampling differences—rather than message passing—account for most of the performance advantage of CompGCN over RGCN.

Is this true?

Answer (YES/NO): YES